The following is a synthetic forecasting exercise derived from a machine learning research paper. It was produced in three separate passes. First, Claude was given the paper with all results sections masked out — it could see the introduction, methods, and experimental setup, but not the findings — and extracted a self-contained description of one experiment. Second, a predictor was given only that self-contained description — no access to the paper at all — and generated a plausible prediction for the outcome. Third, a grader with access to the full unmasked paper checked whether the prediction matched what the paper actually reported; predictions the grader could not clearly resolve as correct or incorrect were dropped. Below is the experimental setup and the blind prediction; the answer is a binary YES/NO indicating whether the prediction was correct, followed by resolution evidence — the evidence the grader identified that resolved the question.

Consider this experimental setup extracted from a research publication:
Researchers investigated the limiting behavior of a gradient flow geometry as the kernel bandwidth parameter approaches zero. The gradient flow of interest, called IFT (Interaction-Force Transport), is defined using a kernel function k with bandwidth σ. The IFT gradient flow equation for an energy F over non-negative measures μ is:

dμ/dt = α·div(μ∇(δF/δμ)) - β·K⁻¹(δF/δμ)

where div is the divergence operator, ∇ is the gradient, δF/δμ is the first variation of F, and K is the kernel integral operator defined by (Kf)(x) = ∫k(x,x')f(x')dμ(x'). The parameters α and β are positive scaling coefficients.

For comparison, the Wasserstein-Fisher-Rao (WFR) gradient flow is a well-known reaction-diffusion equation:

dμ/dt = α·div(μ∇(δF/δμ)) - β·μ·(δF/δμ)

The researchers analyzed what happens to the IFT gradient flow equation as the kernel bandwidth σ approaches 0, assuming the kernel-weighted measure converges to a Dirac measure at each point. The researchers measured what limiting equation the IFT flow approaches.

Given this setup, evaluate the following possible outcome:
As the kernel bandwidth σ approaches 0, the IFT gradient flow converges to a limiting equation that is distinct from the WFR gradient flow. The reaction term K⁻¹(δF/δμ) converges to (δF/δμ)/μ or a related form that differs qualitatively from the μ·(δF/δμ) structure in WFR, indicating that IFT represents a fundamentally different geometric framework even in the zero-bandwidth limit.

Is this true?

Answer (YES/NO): NO